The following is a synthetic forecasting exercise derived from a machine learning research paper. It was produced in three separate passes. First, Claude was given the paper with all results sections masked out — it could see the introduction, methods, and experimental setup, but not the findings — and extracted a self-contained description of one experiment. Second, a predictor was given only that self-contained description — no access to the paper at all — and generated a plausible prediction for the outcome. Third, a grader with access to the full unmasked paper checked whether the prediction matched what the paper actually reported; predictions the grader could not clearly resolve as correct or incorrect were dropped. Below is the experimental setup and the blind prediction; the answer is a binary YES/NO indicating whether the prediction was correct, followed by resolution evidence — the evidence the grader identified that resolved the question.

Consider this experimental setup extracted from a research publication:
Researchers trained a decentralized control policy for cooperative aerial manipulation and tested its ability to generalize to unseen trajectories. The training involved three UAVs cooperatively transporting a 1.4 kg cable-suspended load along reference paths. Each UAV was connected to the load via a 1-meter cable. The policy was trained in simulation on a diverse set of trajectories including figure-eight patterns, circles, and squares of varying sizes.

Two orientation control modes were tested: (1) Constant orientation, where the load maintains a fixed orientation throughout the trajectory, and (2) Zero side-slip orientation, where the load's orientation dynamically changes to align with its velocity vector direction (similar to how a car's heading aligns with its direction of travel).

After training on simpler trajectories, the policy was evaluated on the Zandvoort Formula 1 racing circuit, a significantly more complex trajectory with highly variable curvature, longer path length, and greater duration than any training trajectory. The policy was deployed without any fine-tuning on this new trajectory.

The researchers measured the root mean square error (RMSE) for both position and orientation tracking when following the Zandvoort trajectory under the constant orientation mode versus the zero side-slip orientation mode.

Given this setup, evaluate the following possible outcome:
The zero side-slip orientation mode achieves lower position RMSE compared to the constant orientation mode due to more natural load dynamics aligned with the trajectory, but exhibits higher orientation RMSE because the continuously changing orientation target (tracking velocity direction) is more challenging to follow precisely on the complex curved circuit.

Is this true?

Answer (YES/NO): NO